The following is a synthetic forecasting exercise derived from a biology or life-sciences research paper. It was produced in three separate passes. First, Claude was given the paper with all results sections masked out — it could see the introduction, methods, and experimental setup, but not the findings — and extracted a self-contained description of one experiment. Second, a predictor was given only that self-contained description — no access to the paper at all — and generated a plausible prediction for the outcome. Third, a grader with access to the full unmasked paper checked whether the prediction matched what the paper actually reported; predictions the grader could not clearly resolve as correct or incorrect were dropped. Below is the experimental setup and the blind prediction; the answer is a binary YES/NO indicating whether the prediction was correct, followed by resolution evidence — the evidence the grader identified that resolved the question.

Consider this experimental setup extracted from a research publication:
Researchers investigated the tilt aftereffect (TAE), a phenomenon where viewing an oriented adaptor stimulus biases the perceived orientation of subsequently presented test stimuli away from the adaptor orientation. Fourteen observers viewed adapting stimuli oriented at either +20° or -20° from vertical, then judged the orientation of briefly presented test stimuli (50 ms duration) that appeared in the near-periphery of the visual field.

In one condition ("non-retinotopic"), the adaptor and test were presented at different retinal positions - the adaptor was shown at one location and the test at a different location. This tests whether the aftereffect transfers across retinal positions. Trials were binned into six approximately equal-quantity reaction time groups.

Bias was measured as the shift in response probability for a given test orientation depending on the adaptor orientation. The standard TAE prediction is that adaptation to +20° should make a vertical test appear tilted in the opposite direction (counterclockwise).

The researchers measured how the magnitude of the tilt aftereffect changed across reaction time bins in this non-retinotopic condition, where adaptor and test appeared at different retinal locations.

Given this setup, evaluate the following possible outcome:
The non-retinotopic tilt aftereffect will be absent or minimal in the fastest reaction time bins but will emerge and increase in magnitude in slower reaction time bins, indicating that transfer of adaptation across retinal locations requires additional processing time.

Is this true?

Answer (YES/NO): NO